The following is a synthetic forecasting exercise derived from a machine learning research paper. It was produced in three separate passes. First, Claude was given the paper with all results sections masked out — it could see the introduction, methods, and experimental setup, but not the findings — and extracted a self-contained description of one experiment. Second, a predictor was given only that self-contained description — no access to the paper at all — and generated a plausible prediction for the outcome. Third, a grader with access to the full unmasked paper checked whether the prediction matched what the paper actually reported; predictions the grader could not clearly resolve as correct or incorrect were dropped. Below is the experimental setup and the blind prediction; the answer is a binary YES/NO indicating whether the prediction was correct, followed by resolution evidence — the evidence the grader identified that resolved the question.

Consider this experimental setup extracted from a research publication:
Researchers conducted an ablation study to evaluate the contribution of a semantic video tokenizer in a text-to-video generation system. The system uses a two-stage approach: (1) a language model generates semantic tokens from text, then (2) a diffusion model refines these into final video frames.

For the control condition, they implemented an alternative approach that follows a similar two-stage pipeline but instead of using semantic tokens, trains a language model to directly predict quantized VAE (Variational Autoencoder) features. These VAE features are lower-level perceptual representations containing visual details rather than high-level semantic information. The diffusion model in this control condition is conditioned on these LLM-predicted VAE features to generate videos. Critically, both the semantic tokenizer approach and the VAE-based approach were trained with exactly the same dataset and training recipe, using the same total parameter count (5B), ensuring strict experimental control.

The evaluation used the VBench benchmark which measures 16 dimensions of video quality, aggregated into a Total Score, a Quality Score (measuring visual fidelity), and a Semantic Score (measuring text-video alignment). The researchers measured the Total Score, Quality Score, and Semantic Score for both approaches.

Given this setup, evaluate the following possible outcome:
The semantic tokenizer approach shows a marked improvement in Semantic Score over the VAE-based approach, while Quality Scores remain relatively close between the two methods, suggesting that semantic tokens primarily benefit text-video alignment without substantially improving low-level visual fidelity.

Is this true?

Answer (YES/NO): NO